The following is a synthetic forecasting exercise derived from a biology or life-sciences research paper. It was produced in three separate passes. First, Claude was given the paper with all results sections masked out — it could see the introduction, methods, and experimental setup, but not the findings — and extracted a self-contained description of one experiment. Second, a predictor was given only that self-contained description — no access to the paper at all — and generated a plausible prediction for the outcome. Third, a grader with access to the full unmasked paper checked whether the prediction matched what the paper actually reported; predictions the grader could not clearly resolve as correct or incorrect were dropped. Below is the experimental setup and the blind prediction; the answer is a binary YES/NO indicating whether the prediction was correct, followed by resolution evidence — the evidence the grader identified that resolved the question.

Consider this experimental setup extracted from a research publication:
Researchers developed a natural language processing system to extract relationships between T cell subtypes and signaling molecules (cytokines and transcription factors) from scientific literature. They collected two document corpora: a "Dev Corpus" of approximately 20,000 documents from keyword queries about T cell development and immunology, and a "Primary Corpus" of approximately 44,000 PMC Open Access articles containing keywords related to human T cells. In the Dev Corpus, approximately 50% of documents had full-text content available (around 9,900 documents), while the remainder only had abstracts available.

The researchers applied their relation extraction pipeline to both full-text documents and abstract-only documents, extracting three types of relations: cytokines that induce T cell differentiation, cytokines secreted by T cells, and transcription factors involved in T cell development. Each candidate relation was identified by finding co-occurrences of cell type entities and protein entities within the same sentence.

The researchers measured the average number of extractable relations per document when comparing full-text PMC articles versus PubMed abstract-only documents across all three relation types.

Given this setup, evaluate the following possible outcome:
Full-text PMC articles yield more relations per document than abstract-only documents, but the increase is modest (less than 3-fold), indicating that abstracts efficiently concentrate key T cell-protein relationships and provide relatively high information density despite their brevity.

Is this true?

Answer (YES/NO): NO